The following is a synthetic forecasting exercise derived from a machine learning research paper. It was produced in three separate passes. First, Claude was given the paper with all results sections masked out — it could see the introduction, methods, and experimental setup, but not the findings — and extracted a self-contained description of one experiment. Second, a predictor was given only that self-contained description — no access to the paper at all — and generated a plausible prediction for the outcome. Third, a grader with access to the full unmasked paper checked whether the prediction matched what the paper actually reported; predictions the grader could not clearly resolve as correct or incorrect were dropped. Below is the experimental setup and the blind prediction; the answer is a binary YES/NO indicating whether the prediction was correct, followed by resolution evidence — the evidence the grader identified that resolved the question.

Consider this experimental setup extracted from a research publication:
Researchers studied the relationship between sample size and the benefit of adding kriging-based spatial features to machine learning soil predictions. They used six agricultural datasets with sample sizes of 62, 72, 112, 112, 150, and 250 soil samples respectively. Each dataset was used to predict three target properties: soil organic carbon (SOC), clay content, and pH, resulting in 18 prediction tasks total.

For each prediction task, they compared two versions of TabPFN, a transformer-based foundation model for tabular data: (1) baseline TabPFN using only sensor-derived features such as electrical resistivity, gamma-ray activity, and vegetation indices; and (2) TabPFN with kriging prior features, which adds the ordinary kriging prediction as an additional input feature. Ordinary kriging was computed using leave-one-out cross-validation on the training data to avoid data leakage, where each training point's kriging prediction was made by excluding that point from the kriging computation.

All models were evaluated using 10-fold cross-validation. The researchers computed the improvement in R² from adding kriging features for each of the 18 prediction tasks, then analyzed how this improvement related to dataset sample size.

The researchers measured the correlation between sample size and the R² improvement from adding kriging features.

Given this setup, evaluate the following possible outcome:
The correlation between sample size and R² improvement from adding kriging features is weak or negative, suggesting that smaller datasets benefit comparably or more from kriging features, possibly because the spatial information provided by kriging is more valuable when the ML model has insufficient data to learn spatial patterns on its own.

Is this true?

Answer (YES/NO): YES